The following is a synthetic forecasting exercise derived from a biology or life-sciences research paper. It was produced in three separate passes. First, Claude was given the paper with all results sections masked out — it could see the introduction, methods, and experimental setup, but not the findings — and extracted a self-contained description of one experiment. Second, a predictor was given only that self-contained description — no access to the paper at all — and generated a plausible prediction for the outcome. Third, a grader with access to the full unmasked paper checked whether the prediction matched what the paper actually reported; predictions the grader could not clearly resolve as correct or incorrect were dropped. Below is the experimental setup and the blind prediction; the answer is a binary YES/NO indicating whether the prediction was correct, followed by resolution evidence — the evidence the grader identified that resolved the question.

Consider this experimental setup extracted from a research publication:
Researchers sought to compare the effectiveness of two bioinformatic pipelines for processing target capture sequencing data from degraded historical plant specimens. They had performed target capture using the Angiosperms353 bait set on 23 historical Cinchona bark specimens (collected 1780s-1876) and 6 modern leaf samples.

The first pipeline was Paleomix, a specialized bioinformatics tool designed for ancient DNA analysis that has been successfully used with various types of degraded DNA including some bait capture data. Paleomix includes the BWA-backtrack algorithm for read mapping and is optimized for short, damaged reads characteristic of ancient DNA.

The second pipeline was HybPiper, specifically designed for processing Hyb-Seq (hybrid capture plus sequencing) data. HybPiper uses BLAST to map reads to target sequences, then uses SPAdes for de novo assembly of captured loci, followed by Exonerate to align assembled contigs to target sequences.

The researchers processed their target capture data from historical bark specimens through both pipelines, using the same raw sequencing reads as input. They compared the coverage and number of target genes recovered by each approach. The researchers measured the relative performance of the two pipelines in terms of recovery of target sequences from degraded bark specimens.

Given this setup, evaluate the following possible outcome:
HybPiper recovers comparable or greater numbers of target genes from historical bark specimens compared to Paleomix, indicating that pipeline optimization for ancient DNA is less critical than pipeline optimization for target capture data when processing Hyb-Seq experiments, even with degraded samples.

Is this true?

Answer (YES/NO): YES